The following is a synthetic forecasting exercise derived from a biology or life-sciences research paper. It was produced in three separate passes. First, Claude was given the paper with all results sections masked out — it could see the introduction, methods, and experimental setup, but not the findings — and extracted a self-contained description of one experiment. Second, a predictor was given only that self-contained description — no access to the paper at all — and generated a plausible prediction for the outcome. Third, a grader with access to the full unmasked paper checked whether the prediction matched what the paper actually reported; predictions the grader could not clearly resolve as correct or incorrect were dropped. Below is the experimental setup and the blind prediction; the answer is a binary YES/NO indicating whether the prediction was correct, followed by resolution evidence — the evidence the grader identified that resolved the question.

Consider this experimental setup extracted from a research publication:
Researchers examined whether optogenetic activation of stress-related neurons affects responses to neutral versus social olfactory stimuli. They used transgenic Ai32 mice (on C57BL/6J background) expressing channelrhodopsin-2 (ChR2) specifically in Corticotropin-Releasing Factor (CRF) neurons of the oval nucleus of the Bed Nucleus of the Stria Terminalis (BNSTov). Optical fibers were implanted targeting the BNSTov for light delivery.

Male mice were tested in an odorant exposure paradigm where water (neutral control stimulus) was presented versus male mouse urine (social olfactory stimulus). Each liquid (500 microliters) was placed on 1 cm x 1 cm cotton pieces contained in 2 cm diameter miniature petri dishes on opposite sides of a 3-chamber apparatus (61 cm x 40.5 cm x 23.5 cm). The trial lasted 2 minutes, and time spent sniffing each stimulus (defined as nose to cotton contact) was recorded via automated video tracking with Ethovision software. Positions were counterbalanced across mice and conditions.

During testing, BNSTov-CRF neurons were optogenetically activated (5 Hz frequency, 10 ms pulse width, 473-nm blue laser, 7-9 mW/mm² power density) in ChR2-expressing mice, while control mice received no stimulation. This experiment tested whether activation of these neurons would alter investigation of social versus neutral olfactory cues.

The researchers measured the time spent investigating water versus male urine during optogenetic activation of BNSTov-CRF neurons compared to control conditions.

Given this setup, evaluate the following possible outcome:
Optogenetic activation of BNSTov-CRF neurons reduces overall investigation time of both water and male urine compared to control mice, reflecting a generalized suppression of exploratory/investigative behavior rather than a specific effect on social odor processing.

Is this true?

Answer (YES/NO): NO